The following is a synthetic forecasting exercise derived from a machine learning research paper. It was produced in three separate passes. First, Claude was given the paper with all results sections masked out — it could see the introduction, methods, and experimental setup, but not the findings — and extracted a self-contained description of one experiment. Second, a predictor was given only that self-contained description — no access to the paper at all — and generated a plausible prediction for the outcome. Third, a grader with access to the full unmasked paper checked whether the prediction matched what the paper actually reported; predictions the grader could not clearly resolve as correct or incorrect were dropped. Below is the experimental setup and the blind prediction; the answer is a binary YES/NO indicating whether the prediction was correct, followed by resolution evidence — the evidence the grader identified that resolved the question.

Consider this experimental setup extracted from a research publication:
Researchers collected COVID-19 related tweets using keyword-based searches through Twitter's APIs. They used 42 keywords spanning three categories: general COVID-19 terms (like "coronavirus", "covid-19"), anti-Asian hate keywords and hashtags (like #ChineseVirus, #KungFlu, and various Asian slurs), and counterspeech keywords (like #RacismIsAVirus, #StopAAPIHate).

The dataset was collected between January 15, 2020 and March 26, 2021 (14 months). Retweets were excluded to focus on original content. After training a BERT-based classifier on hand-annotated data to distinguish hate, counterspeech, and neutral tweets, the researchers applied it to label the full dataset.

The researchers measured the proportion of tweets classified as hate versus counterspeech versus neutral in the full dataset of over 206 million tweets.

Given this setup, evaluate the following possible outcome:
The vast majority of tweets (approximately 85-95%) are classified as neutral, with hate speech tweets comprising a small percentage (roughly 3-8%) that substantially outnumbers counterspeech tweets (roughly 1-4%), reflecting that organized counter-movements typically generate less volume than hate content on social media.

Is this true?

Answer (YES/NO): NO